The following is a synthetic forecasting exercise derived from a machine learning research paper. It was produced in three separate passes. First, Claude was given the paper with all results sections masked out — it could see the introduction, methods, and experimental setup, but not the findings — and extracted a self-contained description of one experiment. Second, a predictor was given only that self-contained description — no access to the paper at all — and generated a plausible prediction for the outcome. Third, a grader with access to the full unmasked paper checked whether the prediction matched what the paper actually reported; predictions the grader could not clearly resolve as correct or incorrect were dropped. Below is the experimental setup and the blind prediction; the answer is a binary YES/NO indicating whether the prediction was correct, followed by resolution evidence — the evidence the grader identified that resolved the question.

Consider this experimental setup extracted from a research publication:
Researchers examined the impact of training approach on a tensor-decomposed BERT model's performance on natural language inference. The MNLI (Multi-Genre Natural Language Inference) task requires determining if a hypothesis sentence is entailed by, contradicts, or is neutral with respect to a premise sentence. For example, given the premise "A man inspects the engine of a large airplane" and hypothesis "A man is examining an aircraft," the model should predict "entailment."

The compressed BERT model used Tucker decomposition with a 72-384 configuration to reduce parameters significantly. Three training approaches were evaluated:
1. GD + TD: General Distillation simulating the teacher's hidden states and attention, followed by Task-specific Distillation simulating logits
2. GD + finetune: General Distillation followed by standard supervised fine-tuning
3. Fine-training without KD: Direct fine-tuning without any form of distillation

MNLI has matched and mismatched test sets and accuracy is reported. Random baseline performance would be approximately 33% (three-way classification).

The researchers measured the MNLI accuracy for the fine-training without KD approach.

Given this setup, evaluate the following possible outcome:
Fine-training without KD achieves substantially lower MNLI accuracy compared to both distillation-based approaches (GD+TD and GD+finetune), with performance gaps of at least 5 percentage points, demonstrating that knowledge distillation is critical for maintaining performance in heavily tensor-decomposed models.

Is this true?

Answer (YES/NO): YES